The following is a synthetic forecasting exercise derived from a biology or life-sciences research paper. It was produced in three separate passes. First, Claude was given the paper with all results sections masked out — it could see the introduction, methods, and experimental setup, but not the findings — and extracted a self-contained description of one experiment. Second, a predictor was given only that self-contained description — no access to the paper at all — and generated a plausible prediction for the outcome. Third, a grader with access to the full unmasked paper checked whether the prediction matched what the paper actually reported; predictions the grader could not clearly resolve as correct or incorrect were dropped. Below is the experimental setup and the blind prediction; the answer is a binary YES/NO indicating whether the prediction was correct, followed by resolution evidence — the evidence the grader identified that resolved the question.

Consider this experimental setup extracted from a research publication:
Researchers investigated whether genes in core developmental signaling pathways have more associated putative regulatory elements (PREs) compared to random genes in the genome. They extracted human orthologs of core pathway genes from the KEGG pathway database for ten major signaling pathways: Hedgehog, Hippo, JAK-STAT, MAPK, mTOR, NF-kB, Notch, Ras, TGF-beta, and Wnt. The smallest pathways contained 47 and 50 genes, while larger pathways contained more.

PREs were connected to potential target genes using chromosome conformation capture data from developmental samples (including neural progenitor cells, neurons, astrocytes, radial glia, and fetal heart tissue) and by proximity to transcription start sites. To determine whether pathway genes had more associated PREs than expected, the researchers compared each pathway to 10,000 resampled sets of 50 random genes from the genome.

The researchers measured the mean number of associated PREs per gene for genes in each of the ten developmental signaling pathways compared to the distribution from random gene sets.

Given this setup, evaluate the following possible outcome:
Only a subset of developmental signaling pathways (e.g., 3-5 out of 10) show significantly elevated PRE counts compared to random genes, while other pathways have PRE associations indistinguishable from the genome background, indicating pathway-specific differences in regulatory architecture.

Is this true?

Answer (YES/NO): NO